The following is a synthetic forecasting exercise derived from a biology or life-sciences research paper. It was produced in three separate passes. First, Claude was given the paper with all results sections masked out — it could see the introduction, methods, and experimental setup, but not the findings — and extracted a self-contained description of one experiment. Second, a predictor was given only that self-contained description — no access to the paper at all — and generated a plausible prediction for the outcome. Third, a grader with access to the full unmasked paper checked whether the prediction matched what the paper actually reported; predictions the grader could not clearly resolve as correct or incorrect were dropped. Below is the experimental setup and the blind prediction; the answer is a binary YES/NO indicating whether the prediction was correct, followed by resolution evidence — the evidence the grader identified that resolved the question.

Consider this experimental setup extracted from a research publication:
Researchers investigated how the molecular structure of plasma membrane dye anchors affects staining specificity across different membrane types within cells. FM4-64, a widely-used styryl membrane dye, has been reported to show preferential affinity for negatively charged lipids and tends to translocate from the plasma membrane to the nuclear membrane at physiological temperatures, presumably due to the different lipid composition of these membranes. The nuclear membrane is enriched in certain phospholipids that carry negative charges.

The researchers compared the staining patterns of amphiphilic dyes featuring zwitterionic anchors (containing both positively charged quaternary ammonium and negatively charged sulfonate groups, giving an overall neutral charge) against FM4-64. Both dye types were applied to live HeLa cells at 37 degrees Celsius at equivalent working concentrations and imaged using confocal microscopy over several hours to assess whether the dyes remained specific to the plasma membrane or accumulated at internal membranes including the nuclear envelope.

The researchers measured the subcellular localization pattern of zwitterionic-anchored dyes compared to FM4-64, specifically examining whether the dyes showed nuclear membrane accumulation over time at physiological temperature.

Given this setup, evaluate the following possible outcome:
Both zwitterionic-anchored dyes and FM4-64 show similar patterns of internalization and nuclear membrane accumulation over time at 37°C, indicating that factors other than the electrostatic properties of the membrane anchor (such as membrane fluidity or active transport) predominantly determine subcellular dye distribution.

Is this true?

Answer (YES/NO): NO